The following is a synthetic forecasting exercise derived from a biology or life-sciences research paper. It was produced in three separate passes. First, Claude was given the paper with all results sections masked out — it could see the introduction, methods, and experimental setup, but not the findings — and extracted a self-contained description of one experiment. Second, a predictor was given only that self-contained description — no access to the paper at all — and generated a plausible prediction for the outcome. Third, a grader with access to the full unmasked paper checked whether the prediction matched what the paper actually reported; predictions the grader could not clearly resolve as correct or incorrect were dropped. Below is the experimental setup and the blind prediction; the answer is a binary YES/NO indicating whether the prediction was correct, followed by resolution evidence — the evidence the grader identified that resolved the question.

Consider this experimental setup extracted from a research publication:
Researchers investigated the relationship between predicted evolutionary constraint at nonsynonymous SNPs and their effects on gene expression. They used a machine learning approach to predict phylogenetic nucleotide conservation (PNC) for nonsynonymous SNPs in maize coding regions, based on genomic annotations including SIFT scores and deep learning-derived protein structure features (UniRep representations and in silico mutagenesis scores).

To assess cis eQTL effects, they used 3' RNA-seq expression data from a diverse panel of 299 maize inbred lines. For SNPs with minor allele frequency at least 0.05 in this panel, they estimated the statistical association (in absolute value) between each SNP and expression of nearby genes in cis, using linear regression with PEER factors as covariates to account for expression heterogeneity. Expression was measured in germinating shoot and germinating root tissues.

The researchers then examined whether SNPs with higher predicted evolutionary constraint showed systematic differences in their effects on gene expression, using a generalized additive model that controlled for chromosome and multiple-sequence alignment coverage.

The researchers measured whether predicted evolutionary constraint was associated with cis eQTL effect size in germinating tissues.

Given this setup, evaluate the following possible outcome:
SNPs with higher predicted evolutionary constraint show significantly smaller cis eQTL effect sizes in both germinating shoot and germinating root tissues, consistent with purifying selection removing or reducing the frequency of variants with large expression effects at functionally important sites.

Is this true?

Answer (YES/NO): NO